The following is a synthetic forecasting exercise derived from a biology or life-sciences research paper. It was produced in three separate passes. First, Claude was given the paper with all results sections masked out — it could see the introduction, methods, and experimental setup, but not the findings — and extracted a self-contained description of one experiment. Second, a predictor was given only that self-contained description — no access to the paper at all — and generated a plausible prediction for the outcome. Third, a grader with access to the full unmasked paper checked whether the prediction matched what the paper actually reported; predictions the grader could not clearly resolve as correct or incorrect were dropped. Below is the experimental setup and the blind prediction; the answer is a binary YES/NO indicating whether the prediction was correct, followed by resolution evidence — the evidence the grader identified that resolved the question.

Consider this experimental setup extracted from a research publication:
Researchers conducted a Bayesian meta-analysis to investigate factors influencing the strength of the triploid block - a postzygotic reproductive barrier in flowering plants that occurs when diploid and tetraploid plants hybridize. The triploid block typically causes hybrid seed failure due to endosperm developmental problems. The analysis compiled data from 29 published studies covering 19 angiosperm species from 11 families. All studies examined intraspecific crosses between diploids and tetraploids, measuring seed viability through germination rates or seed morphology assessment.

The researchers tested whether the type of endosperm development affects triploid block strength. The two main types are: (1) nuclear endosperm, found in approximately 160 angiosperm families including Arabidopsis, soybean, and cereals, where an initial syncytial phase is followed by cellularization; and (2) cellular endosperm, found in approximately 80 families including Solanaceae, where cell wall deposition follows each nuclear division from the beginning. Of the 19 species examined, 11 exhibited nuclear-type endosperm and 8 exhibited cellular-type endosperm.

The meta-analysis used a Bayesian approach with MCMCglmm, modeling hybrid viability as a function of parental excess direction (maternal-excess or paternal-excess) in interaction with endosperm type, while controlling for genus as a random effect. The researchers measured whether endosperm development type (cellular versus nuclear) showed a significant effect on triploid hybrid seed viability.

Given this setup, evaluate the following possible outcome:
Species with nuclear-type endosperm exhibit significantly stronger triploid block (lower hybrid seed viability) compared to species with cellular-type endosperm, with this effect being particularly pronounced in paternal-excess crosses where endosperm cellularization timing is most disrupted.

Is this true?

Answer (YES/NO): NO